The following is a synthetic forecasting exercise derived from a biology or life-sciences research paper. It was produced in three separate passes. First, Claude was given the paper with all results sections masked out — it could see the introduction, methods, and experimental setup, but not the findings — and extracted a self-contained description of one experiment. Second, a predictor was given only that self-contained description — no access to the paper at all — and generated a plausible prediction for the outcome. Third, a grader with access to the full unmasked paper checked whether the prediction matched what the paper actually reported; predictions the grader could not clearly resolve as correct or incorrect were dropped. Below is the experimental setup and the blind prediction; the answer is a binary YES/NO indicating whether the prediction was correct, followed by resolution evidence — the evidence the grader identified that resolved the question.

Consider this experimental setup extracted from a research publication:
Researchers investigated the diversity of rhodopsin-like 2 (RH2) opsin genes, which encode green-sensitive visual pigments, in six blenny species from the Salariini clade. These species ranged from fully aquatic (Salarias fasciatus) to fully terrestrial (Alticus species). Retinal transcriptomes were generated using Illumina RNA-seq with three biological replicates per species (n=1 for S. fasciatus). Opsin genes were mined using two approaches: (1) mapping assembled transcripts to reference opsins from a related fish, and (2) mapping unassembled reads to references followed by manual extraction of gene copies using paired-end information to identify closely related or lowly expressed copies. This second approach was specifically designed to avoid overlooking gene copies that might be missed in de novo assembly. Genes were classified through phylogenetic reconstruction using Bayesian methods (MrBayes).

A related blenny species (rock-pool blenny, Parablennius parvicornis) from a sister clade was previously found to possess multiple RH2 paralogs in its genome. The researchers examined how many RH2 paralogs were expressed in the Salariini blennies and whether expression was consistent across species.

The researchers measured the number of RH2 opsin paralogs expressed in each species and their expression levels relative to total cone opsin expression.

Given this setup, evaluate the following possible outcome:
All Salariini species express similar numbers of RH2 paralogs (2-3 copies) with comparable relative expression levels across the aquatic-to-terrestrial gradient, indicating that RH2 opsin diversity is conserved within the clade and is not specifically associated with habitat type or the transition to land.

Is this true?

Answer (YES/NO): NO